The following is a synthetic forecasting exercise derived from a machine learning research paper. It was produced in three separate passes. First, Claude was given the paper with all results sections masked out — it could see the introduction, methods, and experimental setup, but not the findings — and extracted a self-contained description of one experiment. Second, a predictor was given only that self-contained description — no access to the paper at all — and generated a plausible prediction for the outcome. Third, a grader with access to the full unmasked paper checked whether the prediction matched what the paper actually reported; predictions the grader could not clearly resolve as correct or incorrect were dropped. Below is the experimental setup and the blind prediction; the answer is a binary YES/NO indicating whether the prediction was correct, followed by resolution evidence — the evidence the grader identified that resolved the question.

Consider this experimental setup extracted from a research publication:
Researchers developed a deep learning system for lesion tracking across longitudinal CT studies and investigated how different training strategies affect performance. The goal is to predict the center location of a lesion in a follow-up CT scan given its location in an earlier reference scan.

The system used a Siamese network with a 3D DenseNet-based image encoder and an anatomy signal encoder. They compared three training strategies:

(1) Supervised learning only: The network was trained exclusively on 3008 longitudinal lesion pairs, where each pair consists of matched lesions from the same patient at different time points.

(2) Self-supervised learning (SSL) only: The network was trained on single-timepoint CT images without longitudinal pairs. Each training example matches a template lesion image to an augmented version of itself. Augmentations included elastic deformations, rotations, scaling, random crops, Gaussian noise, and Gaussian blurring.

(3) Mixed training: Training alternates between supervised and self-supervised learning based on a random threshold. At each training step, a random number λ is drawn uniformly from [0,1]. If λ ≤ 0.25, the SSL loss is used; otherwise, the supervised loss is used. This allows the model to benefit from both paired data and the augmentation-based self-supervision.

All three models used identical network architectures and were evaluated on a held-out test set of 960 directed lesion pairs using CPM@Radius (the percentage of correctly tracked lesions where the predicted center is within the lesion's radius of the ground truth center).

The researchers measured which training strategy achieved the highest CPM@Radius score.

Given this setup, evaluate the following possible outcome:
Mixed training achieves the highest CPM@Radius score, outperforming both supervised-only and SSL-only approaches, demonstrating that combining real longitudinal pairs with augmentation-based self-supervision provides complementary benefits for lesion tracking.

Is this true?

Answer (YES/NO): YES